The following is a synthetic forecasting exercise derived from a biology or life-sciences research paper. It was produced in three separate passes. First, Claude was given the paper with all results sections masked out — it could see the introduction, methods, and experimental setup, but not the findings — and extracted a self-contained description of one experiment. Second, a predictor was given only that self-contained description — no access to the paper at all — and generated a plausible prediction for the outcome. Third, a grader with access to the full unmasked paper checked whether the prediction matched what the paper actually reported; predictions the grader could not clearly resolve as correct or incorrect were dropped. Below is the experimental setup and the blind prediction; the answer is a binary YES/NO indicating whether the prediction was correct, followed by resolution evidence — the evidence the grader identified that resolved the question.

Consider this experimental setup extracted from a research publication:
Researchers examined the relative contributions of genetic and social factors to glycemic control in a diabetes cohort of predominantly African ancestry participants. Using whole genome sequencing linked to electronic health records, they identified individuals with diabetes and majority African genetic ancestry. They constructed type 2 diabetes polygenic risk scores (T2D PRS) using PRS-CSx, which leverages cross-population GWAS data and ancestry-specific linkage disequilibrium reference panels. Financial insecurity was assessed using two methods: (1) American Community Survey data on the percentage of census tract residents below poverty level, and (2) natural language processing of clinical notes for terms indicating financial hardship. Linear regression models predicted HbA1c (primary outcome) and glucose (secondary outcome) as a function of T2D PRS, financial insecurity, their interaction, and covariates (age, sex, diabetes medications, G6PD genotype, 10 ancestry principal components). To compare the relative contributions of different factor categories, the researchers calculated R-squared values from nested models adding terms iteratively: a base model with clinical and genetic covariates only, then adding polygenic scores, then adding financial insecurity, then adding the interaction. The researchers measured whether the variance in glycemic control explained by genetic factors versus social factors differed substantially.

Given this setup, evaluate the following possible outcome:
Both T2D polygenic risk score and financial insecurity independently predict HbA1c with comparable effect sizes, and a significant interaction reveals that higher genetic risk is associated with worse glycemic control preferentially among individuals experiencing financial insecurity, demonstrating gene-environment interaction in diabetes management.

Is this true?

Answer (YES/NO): NO